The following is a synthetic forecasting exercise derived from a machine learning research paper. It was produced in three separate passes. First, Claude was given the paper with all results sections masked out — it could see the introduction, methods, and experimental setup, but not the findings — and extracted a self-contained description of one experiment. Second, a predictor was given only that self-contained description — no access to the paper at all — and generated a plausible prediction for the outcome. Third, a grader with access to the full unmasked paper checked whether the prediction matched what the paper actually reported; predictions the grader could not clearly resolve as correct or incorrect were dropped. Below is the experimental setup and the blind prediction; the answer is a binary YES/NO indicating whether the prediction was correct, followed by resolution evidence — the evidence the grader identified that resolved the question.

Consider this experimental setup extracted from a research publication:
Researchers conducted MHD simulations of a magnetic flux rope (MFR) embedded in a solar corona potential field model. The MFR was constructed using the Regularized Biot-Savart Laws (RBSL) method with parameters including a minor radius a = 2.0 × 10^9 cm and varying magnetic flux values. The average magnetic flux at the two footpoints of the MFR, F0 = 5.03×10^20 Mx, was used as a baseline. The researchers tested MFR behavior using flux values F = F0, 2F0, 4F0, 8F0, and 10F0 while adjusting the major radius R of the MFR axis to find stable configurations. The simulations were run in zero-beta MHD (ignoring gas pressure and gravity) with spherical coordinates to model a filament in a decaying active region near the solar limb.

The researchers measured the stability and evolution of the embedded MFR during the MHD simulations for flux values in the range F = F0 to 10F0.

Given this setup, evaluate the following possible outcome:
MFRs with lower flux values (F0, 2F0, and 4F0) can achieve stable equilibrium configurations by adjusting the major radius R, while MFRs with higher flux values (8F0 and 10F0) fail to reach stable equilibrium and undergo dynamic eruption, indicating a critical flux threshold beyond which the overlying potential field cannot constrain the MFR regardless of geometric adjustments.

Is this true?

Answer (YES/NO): NO